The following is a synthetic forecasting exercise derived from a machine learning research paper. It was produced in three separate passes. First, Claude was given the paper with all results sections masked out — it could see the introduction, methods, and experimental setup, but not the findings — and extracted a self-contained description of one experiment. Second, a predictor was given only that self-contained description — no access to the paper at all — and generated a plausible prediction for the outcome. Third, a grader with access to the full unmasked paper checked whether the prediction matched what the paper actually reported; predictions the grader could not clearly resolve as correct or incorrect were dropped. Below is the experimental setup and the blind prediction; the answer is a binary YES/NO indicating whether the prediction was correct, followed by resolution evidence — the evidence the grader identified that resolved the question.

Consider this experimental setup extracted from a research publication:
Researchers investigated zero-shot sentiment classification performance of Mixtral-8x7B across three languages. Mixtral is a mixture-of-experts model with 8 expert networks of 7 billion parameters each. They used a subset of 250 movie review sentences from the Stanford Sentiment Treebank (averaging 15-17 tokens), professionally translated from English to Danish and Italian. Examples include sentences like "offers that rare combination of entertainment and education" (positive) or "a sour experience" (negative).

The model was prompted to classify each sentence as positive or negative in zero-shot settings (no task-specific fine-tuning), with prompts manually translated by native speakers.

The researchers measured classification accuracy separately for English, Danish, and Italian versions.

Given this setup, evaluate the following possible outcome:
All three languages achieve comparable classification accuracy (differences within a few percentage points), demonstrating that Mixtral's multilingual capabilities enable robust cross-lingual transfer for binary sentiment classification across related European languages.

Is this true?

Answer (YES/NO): YES